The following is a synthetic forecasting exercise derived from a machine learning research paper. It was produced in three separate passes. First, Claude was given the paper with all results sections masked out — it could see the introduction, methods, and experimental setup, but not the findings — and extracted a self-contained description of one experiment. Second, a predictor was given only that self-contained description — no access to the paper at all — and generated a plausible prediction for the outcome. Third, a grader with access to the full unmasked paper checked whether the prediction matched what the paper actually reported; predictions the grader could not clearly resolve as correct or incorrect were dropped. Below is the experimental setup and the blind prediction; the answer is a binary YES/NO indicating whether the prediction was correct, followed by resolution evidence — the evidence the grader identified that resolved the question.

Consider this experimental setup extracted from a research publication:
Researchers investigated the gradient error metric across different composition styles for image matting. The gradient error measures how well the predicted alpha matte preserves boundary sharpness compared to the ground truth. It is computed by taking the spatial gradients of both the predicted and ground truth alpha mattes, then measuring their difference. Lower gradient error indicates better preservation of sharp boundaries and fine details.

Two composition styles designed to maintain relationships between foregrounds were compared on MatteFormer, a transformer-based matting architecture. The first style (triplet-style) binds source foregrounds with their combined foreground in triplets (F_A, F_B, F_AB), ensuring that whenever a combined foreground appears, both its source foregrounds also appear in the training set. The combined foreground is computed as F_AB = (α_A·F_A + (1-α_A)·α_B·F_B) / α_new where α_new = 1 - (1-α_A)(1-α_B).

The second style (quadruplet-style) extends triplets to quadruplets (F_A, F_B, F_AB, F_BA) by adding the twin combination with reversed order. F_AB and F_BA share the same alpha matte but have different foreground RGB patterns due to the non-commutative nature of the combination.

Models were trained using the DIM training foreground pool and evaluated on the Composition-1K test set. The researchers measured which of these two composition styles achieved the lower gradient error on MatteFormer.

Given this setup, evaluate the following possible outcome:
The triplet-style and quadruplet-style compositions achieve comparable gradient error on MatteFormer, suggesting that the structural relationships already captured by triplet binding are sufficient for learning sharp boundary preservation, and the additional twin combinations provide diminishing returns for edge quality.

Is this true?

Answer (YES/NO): NO